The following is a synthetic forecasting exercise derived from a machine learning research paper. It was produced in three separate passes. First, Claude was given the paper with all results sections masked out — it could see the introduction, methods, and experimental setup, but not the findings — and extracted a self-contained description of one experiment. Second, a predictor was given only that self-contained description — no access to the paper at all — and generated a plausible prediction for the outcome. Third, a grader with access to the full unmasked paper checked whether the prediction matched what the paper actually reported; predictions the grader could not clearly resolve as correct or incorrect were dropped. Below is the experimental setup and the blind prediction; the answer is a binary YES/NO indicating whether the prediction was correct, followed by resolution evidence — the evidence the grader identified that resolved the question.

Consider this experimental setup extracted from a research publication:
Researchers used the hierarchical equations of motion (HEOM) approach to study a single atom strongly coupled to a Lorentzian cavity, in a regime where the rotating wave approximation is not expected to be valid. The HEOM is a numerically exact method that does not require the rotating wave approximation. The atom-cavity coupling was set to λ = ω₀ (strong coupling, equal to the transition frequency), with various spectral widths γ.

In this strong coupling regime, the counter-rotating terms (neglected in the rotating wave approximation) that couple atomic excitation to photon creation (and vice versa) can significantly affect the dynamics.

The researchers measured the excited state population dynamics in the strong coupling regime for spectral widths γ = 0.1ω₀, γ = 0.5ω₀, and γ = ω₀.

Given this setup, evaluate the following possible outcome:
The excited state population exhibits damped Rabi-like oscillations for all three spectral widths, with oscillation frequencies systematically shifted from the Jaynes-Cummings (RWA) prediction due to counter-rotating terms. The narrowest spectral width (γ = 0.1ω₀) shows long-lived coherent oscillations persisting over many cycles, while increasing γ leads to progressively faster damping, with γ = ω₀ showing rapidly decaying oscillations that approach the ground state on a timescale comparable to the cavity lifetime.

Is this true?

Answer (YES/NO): NO